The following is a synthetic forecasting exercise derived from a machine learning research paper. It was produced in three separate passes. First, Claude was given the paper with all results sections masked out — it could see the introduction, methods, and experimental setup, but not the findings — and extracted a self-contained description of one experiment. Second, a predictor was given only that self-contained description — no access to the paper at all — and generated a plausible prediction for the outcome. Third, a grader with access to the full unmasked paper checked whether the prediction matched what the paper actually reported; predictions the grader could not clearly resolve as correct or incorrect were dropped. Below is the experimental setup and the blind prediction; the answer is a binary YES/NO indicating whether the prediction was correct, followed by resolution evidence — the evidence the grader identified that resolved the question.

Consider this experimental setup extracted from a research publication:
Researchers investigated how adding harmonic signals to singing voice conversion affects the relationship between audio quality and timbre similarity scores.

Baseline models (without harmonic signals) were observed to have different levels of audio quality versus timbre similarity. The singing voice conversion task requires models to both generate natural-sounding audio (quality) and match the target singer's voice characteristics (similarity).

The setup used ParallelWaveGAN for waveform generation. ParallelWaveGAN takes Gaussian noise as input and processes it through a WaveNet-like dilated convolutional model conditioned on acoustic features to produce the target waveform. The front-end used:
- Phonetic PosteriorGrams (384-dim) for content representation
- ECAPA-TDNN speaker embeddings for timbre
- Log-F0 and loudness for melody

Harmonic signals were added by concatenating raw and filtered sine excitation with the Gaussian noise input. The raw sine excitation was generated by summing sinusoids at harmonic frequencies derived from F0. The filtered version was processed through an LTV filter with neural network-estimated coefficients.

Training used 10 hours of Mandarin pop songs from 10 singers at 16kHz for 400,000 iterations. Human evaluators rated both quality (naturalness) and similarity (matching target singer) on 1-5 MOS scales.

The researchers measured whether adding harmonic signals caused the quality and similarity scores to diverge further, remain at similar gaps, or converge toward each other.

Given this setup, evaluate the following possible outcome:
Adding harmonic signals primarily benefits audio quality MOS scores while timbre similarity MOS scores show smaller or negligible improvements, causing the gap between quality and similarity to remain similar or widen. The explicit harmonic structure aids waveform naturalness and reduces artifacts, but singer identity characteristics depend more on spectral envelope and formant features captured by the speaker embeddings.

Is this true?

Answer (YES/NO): NO